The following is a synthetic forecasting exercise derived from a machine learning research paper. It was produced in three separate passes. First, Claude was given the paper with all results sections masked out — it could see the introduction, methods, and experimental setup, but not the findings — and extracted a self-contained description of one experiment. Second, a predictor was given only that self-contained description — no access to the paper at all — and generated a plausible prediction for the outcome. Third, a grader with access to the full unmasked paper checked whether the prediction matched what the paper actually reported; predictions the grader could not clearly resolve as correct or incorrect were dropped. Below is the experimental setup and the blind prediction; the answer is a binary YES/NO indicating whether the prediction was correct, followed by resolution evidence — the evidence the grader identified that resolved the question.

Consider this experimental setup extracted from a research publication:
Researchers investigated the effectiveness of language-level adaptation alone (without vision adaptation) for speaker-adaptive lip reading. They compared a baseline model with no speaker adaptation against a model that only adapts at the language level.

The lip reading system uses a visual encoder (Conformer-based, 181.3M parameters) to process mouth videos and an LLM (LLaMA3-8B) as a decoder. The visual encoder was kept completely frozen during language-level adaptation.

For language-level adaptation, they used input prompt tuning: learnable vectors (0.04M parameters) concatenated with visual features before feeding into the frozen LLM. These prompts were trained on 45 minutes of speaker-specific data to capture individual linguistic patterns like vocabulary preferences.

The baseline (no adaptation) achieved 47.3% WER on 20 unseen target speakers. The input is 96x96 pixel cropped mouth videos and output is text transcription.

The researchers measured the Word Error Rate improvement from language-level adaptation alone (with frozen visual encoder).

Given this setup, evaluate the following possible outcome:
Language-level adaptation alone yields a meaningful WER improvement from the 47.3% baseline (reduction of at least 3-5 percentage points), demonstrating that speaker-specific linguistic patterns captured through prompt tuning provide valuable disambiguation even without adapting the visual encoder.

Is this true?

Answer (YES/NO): YES